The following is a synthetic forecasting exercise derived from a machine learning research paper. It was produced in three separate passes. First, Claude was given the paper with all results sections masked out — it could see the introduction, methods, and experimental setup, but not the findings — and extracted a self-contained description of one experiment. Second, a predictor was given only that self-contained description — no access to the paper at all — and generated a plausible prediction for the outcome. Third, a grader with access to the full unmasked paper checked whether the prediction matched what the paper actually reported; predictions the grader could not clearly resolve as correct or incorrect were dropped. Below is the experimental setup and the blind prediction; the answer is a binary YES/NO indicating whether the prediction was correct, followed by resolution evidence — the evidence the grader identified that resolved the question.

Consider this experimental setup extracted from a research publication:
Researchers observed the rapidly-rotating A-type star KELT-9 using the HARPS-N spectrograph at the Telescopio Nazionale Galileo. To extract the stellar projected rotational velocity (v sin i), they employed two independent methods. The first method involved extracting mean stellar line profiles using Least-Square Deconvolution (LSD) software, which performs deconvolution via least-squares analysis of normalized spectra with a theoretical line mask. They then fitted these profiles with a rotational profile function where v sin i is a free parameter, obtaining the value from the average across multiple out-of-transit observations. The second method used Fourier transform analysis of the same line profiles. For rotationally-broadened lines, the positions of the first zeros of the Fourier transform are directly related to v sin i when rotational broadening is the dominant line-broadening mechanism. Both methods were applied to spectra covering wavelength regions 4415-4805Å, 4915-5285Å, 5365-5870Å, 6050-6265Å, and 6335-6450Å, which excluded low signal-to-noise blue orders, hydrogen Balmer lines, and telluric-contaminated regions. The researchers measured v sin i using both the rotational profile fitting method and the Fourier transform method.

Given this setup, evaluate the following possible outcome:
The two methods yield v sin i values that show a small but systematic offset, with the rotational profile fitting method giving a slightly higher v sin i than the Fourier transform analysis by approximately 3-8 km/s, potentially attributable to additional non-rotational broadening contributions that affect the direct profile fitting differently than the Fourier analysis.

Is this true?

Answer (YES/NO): NO